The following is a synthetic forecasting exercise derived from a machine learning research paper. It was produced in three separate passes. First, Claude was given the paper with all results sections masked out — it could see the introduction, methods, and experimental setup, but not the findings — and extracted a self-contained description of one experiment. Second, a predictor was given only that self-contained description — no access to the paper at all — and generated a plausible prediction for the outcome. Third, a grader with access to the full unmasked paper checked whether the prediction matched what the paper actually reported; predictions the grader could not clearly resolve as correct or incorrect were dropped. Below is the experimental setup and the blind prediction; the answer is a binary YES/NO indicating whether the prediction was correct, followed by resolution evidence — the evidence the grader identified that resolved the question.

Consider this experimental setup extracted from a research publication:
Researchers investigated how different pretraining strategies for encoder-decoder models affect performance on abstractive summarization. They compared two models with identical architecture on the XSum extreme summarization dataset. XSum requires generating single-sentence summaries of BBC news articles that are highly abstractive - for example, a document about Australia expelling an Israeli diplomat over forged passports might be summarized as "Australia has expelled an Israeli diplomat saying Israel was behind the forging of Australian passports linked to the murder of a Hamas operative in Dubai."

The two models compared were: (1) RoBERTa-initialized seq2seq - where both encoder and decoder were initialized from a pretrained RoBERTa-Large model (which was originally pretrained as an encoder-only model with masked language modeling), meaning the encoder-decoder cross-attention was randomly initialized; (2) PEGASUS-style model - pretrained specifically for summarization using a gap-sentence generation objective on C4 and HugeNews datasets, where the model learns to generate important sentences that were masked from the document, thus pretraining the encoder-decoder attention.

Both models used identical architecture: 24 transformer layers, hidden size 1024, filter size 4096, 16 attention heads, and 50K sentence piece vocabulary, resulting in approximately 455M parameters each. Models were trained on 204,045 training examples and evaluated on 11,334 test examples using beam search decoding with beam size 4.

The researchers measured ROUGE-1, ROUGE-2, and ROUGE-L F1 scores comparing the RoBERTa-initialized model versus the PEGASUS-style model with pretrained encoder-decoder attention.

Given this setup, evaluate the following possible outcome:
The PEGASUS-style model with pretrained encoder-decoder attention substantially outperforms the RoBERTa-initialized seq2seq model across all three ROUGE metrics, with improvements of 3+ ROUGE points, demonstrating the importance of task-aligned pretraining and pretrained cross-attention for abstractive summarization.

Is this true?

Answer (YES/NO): YES